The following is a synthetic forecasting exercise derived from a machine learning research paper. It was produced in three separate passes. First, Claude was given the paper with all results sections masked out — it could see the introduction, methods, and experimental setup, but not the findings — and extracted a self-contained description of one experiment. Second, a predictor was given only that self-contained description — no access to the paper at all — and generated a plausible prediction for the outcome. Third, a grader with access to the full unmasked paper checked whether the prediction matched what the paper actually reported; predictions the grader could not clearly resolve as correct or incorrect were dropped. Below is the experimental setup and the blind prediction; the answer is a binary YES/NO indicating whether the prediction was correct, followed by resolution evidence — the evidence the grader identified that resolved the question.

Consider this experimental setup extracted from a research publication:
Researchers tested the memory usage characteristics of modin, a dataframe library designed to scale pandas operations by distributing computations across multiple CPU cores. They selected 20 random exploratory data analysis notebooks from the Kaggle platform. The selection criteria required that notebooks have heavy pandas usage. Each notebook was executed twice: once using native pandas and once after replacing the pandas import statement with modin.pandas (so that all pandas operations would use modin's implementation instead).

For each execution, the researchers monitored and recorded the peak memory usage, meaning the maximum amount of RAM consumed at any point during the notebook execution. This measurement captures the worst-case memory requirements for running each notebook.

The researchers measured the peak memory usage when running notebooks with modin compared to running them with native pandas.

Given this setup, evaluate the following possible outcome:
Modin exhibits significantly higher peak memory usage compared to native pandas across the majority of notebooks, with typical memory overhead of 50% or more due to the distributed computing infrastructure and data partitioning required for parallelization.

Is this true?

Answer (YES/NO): YES